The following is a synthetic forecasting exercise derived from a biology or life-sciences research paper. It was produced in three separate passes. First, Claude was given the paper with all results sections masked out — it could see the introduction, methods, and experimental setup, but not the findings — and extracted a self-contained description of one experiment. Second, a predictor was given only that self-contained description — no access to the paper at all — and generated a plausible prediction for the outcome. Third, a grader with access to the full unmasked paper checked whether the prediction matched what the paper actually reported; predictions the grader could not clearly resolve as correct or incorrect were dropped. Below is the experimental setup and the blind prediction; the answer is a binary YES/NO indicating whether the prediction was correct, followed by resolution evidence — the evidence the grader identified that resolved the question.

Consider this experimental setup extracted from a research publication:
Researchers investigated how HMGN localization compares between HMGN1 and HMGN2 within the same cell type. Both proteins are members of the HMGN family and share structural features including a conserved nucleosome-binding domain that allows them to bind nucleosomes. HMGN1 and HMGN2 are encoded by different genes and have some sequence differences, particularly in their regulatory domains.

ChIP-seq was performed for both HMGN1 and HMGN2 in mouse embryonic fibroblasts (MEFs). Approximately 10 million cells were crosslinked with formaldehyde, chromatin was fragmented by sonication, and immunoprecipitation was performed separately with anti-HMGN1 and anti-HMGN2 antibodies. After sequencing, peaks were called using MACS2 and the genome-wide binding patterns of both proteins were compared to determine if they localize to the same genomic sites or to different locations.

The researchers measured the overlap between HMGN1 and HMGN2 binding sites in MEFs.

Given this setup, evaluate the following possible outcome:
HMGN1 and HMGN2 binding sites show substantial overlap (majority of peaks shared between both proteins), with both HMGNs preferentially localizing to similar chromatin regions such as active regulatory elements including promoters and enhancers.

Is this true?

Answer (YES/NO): YES